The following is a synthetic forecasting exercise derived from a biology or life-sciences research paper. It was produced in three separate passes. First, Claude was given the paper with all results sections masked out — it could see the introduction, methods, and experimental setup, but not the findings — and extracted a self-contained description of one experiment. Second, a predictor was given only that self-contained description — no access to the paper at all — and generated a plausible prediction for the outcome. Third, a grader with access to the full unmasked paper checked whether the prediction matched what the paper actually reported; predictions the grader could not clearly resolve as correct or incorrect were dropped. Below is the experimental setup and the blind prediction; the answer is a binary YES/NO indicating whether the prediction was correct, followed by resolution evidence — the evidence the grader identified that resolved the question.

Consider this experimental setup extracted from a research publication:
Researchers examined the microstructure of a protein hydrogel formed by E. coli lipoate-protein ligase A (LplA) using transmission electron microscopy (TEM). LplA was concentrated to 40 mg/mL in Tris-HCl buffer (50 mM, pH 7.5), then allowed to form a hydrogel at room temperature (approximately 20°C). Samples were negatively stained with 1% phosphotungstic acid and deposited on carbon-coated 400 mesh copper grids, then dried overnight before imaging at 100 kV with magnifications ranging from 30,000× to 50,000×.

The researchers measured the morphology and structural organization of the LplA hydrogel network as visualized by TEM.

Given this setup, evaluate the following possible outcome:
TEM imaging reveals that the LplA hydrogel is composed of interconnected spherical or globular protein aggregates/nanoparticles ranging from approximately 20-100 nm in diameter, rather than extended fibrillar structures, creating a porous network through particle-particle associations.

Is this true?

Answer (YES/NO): NO